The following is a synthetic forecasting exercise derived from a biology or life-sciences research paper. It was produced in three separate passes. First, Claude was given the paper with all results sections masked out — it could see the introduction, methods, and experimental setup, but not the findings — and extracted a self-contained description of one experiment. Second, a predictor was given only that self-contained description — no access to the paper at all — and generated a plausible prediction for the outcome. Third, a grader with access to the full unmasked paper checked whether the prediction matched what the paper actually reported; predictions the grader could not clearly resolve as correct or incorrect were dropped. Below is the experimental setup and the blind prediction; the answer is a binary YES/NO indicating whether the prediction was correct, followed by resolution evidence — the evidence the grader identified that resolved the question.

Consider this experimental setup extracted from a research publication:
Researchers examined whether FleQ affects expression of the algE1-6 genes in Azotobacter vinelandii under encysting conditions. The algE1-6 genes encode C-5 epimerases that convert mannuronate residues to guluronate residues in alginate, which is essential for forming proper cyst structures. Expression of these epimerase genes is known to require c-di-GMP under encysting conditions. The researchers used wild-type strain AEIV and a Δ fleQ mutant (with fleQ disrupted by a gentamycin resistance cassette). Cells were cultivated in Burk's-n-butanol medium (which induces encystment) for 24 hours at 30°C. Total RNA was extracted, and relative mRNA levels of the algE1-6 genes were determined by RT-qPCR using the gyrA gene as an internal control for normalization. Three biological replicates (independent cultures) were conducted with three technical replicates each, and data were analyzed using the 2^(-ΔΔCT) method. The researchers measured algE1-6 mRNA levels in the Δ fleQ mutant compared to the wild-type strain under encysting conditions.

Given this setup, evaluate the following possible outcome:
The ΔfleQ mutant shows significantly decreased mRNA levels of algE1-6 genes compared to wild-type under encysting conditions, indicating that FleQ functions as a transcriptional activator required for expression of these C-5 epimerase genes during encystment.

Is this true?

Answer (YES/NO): NO